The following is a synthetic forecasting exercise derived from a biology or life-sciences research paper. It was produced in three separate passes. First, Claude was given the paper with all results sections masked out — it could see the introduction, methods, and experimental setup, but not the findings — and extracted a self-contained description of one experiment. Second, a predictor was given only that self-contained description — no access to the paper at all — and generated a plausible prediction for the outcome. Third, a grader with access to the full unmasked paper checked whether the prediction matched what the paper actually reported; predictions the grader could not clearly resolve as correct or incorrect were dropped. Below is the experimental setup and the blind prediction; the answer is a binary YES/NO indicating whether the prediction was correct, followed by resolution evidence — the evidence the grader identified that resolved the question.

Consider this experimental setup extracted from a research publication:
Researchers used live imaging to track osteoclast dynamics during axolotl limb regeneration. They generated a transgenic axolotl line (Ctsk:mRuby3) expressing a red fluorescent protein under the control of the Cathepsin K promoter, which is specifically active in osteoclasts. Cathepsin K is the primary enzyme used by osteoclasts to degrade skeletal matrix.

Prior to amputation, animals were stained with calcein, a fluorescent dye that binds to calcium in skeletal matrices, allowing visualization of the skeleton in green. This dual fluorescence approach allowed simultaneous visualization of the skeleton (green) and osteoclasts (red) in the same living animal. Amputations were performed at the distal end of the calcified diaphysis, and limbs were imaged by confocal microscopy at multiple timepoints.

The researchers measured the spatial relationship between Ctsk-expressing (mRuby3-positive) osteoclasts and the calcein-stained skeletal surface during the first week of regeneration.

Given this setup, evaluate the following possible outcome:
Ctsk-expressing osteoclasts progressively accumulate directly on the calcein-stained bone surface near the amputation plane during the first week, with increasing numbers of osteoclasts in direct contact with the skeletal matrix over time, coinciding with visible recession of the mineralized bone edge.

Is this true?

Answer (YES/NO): NO